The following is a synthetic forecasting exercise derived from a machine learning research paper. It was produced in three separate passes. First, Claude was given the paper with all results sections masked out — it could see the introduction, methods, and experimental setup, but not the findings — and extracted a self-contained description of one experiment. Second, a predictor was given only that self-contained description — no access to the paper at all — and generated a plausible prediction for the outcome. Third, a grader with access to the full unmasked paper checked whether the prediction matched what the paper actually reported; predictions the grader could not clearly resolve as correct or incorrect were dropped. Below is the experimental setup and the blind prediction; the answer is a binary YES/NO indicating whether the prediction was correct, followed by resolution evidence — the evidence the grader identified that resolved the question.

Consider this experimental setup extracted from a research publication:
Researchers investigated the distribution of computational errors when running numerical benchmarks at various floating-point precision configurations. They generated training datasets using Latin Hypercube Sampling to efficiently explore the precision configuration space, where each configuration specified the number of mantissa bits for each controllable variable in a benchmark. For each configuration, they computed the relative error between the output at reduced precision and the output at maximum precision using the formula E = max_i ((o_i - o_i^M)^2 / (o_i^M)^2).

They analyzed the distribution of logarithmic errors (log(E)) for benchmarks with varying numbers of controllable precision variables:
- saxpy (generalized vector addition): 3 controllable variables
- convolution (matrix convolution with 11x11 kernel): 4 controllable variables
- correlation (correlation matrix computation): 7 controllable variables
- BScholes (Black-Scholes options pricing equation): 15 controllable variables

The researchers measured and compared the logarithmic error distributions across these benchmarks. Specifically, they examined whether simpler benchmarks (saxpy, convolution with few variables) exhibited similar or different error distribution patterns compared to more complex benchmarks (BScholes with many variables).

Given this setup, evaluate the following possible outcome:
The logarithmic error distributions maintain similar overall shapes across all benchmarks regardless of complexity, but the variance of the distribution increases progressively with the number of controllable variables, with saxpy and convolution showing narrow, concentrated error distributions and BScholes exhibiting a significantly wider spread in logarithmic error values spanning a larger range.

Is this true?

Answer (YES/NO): NO